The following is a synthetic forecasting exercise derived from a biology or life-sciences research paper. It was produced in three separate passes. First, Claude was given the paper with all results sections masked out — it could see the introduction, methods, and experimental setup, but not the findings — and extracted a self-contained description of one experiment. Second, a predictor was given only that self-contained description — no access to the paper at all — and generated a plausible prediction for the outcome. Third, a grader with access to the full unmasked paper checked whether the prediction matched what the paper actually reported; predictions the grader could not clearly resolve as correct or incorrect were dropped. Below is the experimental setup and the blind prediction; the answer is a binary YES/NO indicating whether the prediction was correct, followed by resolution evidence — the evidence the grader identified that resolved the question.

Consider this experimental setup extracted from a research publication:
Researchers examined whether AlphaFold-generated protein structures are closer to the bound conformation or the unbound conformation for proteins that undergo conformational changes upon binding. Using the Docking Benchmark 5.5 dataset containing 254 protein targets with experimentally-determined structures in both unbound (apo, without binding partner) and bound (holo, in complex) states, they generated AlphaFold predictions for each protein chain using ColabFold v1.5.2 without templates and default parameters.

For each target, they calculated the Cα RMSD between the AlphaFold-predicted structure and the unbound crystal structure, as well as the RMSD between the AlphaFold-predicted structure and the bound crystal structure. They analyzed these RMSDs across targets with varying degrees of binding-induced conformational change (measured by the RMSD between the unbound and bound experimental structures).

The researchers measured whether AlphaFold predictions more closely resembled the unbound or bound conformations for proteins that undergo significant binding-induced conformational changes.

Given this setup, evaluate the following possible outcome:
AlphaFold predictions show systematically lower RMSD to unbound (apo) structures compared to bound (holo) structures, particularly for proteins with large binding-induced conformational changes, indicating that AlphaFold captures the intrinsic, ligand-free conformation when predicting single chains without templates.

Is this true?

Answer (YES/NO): NO